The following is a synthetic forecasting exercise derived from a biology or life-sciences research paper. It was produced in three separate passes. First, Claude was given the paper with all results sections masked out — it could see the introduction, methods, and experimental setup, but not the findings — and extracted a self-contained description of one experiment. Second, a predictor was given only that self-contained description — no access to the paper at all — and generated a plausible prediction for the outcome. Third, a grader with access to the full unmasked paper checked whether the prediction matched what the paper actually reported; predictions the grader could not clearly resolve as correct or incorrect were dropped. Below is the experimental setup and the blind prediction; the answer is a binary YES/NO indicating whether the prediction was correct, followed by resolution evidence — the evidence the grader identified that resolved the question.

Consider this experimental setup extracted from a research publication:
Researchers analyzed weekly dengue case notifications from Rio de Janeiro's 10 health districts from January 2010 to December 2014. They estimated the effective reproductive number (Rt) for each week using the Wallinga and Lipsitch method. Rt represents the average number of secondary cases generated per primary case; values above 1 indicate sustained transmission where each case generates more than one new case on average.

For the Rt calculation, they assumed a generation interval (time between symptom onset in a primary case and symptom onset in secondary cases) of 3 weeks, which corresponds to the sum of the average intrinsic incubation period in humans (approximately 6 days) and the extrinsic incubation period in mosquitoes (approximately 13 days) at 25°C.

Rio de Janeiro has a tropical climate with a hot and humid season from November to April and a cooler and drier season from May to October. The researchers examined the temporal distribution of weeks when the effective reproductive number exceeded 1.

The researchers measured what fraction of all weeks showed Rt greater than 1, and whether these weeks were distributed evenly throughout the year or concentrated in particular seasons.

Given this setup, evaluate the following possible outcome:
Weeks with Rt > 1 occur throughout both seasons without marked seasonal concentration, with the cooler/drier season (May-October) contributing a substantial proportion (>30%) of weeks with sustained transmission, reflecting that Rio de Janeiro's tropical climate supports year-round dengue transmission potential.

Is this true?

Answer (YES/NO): NO